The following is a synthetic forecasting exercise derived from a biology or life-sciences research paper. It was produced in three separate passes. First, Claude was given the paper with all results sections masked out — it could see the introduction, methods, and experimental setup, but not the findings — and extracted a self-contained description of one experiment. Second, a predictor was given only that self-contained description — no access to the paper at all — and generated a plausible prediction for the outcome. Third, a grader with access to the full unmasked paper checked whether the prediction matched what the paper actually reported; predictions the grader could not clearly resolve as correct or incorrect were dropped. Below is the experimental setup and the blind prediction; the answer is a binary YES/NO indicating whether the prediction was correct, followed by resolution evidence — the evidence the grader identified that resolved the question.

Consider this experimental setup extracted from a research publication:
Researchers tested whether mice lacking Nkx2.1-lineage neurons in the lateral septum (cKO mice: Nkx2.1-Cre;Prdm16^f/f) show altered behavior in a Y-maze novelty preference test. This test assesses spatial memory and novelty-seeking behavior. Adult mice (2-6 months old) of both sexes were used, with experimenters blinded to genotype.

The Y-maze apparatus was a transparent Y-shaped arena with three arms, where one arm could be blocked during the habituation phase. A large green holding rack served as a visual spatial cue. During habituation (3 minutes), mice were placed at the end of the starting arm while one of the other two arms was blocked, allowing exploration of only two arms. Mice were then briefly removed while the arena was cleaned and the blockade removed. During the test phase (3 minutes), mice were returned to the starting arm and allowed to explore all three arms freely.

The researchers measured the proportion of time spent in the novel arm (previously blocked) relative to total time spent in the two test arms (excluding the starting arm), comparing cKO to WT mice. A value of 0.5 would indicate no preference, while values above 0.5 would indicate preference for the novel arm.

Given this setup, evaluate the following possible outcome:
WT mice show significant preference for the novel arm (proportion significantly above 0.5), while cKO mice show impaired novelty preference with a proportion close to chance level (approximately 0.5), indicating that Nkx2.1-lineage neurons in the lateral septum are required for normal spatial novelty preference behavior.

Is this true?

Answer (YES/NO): NO